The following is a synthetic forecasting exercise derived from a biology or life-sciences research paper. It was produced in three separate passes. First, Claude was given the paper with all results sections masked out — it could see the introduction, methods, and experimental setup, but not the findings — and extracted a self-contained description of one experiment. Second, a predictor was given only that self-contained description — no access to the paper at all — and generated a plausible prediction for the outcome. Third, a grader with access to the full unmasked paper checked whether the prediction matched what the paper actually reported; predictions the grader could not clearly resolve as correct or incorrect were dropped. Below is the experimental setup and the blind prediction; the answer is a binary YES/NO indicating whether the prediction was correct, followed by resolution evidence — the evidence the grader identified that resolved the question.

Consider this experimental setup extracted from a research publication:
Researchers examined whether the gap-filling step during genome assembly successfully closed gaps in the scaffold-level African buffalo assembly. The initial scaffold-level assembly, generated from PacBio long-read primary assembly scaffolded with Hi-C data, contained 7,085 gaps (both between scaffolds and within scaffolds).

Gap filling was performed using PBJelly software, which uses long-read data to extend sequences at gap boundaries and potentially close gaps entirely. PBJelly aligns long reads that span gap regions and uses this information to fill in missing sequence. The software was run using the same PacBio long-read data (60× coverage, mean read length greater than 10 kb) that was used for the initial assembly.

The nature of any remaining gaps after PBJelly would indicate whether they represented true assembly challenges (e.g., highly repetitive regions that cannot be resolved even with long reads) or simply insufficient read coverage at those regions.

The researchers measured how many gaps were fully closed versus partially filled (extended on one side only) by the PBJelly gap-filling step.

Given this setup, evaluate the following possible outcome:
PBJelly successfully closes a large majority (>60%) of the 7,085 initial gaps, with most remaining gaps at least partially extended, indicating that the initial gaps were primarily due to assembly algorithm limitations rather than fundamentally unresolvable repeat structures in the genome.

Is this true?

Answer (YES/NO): NO